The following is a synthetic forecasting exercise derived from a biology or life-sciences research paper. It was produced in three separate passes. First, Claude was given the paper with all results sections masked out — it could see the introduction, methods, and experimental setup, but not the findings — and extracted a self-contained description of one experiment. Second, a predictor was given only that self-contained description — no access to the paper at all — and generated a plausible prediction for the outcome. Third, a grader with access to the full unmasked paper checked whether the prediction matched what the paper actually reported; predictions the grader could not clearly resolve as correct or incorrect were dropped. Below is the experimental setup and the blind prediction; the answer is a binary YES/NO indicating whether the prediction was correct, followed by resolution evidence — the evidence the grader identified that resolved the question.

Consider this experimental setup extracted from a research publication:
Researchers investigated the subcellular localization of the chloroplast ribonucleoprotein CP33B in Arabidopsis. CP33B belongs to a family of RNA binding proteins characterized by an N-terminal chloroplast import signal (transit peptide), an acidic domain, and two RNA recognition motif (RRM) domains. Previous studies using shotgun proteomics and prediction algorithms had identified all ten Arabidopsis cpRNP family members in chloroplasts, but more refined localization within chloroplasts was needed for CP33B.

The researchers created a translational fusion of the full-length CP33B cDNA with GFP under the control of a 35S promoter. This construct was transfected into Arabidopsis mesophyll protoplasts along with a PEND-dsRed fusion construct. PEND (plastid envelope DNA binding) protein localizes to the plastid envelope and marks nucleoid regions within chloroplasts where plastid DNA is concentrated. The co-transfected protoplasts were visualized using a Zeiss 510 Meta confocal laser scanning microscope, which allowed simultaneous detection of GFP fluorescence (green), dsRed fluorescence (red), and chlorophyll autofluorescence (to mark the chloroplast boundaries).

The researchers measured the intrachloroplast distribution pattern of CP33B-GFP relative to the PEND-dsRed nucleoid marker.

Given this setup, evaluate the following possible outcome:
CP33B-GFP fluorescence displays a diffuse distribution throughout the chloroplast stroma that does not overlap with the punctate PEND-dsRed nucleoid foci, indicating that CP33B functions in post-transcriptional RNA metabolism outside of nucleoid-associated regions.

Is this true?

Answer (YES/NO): YES